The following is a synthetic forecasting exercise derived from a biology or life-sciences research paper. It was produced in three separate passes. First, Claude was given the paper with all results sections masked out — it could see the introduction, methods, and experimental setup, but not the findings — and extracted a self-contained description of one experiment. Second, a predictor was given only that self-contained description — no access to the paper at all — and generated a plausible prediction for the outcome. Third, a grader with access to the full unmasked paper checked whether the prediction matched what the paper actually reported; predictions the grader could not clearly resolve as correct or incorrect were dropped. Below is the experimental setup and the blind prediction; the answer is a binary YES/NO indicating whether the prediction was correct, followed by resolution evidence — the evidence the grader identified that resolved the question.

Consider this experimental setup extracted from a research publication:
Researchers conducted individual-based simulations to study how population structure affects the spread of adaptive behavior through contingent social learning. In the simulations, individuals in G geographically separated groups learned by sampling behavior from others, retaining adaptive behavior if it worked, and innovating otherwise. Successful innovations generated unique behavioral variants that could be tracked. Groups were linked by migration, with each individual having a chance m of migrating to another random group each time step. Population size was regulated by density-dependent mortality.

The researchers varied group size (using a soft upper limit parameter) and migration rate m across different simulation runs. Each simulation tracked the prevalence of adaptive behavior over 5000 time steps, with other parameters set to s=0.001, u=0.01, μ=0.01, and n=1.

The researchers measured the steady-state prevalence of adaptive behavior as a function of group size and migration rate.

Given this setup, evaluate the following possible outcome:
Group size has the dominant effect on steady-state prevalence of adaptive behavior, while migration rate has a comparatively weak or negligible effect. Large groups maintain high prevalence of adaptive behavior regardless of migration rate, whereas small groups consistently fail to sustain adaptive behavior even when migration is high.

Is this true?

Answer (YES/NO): NO